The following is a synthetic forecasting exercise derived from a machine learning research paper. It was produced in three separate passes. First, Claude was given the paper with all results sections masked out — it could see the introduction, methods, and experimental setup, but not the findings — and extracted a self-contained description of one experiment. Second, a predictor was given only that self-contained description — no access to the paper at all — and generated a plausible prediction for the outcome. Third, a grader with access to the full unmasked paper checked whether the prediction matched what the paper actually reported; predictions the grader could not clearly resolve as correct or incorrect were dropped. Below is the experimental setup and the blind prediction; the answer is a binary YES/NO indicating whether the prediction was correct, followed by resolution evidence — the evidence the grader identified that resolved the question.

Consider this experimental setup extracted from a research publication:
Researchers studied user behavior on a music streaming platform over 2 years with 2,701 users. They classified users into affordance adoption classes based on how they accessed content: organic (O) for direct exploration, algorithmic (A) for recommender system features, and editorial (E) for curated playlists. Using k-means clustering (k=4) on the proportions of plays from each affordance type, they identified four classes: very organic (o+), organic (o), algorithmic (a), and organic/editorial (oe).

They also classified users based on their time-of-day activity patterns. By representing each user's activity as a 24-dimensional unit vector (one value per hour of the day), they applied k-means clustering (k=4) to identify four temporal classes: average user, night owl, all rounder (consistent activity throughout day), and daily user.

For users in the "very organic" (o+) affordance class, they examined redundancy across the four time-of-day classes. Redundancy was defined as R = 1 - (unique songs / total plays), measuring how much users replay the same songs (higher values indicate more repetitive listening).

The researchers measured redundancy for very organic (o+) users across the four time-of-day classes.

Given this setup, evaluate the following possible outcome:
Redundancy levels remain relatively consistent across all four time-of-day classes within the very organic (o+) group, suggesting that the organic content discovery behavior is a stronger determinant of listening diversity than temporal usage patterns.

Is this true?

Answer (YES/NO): NO